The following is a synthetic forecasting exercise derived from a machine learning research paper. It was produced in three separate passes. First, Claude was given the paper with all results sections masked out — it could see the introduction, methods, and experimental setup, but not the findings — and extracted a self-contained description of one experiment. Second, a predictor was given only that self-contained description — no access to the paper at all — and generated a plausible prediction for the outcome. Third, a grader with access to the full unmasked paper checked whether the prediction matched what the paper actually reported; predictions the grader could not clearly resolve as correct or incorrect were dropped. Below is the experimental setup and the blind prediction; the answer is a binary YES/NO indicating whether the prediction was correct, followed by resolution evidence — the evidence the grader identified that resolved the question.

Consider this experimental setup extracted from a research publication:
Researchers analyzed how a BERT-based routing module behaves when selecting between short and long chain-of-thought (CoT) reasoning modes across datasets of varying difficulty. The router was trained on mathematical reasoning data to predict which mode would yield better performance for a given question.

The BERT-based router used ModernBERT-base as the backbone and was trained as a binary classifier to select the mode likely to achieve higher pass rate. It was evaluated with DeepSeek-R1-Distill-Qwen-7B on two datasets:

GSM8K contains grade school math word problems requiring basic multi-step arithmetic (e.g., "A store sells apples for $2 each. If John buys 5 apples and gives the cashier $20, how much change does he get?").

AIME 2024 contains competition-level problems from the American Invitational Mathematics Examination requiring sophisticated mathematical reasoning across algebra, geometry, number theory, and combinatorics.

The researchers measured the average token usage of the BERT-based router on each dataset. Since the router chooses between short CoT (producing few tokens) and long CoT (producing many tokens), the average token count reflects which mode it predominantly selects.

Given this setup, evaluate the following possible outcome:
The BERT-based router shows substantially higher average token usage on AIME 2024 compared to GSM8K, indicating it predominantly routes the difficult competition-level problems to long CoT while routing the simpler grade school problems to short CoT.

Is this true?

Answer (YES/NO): YES